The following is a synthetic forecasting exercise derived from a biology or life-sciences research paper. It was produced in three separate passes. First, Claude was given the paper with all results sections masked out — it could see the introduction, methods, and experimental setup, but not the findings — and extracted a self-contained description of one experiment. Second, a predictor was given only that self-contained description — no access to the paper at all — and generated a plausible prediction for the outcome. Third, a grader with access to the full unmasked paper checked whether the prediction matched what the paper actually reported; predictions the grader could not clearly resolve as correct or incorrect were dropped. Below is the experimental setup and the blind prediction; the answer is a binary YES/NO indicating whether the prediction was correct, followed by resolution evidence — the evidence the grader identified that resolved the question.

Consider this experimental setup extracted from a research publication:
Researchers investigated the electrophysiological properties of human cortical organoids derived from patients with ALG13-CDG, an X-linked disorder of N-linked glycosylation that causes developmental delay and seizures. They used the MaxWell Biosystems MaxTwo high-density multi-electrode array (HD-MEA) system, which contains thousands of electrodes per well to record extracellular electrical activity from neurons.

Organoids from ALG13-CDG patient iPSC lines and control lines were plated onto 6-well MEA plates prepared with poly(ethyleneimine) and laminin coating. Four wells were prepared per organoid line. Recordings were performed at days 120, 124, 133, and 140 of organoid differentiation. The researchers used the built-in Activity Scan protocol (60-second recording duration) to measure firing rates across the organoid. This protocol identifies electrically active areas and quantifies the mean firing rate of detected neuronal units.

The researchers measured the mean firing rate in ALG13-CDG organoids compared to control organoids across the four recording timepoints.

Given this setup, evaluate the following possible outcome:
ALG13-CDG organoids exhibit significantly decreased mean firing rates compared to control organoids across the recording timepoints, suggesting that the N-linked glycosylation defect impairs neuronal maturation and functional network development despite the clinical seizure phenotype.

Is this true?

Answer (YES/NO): YES